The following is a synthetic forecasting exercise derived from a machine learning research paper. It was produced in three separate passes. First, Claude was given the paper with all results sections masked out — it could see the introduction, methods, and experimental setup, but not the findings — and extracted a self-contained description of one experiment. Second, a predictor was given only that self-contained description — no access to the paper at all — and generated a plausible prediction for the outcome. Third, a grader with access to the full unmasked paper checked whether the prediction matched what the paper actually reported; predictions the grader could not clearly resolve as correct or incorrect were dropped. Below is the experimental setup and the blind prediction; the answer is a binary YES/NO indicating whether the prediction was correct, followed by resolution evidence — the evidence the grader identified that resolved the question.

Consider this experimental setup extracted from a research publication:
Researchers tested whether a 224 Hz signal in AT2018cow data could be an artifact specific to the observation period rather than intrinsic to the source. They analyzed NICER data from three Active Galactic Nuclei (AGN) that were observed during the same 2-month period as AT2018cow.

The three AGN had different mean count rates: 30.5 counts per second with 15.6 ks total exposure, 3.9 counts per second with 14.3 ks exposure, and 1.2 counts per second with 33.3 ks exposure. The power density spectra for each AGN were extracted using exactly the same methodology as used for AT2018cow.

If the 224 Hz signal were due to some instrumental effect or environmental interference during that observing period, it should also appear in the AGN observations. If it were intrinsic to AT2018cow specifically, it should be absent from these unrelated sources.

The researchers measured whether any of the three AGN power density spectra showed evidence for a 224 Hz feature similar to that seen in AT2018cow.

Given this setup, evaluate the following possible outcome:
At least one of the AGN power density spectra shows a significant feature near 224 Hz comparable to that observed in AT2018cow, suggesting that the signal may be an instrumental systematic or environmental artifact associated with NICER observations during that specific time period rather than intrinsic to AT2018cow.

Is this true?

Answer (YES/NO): NO